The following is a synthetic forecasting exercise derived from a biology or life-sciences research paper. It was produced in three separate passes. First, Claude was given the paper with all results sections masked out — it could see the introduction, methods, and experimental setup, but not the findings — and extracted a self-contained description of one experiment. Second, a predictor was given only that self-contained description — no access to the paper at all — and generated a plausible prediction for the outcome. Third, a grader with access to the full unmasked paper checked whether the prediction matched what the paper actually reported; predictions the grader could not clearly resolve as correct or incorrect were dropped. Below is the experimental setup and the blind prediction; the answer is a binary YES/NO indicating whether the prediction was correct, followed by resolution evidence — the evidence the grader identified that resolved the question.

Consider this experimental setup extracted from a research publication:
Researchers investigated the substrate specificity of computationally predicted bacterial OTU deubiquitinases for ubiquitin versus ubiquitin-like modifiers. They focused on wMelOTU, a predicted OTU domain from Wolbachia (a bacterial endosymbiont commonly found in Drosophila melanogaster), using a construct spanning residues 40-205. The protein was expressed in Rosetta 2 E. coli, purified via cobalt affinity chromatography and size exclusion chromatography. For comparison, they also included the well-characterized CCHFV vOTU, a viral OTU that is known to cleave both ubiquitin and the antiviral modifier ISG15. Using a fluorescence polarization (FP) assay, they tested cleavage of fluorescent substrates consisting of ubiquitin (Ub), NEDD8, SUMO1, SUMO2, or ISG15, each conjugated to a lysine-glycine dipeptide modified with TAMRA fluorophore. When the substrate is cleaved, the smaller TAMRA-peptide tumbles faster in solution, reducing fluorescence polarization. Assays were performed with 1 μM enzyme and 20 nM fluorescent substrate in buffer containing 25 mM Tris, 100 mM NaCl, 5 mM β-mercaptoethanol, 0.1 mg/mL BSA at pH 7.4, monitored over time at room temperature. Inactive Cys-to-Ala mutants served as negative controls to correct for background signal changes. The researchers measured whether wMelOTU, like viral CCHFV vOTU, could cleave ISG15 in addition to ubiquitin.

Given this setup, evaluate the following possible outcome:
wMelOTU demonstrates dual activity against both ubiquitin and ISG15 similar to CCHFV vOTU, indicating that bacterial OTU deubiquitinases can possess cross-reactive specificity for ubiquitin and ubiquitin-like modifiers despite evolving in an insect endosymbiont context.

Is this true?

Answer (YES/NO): NO